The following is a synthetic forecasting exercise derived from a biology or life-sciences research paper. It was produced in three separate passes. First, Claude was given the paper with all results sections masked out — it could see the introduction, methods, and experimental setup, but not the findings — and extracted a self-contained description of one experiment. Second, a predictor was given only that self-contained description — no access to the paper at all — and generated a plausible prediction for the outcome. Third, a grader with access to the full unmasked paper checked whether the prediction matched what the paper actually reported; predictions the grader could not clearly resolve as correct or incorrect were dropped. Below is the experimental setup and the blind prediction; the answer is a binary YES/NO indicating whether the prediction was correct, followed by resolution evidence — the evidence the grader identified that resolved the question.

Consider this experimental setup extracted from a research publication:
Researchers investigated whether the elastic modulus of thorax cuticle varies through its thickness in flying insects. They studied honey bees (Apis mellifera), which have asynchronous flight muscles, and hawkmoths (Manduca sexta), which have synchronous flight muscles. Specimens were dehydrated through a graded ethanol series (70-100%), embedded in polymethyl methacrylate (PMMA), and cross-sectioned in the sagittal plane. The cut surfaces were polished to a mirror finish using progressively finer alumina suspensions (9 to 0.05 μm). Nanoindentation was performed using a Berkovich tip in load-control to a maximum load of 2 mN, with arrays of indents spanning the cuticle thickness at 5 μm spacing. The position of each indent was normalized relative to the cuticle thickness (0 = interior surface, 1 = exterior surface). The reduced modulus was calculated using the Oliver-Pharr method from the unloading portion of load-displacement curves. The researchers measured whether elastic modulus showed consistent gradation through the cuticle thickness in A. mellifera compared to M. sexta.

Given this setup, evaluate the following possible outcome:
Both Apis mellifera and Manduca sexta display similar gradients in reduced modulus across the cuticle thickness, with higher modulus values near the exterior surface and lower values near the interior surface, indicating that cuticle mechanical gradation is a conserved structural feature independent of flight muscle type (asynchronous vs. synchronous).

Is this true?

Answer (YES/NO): NO